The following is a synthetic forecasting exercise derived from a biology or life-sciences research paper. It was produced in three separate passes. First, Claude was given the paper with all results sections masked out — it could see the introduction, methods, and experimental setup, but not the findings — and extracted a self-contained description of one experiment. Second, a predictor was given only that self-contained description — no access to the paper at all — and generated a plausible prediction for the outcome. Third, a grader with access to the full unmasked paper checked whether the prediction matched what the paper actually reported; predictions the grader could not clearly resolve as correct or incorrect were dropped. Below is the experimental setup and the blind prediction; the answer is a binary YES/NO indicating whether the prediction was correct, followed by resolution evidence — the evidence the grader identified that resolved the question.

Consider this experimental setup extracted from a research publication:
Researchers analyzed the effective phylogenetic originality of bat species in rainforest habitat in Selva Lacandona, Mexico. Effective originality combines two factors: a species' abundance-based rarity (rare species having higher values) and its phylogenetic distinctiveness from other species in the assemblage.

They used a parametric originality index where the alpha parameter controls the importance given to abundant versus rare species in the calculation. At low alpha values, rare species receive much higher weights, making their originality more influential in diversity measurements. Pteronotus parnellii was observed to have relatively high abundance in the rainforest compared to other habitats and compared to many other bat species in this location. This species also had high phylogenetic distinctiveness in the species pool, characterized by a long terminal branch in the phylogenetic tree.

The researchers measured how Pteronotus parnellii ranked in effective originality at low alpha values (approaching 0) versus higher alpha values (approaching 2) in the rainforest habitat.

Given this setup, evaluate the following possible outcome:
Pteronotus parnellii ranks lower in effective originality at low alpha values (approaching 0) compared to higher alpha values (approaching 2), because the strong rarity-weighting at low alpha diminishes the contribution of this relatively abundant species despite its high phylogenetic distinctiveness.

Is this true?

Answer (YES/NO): YES